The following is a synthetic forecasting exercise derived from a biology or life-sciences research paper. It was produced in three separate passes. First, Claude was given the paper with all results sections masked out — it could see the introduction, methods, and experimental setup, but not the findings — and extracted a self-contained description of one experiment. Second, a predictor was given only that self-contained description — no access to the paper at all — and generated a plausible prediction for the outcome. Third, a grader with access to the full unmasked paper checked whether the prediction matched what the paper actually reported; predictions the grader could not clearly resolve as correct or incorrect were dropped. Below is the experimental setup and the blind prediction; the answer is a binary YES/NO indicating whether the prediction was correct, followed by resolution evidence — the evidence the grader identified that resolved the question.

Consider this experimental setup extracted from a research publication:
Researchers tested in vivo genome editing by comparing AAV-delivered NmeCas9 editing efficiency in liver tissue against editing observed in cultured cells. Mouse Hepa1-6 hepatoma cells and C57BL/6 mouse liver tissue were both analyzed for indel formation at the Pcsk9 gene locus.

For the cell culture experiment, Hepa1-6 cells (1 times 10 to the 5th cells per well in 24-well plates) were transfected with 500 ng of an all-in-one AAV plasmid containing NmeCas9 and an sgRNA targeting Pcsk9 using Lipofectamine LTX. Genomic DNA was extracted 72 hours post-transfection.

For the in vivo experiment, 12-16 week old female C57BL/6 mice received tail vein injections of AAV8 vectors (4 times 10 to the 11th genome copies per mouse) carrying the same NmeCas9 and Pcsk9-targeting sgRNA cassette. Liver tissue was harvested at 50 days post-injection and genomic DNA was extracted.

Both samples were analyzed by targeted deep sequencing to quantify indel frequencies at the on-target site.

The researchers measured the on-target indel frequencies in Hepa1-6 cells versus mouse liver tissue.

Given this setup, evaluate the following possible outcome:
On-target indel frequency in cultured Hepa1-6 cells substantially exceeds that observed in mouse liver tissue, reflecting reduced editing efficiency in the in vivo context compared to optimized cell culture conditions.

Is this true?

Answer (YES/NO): NO